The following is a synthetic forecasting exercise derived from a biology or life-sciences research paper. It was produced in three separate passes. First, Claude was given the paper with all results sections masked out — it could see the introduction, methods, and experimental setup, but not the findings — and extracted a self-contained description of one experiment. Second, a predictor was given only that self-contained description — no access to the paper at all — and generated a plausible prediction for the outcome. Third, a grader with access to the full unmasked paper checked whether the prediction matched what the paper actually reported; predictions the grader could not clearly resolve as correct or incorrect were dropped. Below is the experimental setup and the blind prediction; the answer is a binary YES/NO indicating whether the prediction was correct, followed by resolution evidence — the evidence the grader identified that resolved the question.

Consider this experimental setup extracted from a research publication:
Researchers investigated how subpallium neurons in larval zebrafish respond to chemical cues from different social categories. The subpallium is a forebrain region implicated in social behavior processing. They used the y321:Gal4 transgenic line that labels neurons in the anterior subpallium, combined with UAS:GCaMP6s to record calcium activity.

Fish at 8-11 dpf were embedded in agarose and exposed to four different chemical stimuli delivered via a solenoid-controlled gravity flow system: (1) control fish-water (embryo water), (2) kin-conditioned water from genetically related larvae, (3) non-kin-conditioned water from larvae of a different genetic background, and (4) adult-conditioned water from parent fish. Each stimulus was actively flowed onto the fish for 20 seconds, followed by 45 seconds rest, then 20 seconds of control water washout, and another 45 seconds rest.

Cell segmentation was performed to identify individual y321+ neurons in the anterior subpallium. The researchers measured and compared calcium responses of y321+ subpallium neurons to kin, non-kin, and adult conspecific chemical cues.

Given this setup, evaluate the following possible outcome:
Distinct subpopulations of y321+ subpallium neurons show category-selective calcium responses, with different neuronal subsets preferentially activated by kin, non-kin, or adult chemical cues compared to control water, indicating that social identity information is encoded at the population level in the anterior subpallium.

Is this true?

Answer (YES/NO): YES